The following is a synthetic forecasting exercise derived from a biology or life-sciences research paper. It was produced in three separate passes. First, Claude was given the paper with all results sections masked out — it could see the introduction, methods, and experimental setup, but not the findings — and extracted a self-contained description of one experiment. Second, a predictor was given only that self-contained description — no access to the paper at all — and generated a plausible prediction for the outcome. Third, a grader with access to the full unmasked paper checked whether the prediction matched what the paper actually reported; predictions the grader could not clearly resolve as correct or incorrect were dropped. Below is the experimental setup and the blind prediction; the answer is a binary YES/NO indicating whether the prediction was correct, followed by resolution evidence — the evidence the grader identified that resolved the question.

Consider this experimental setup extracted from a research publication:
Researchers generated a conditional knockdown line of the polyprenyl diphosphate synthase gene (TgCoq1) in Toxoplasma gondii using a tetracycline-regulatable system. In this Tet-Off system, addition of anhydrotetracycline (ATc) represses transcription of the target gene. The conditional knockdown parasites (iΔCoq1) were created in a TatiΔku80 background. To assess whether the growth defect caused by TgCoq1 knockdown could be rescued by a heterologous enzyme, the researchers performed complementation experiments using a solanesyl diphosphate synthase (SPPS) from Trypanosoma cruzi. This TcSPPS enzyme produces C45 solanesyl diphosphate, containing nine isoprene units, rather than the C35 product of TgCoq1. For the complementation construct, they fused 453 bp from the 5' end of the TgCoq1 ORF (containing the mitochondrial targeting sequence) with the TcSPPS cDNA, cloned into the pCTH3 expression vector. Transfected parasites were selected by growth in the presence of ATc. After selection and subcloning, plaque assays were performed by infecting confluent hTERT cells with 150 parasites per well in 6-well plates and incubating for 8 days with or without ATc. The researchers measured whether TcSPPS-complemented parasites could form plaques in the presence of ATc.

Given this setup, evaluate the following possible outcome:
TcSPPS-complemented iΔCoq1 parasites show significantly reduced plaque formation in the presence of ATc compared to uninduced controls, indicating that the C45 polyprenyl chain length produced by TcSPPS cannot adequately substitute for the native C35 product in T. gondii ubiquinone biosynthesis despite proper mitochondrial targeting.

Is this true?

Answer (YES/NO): NO